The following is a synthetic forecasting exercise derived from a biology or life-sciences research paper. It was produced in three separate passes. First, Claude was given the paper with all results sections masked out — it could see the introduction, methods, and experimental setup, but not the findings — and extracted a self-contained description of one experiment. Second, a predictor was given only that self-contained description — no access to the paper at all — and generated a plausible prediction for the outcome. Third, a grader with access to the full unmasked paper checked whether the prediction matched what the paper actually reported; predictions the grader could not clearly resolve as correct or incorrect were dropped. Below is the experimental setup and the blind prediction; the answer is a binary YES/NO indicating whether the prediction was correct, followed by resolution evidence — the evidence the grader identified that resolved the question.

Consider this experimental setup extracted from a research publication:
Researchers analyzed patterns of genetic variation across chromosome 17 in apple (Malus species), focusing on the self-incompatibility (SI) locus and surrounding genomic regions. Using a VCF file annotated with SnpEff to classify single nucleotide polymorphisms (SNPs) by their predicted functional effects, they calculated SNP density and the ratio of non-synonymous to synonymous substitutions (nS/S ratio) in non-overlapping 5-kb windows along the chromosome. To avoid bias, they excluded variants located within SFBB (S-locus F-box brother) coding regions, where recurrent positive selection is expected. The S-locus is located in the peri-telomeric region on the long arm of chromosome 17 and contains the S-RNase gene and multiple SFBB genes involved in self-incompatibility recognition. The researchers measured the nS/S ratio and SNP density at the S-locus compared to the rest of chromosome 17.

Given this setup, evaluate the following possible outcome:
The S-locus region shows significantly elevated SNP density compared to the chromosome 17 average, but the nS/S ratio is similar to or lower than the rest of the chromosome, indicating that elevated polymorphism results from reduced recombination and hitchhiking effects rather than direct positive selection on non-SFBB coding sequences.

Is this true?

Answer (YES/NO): NO